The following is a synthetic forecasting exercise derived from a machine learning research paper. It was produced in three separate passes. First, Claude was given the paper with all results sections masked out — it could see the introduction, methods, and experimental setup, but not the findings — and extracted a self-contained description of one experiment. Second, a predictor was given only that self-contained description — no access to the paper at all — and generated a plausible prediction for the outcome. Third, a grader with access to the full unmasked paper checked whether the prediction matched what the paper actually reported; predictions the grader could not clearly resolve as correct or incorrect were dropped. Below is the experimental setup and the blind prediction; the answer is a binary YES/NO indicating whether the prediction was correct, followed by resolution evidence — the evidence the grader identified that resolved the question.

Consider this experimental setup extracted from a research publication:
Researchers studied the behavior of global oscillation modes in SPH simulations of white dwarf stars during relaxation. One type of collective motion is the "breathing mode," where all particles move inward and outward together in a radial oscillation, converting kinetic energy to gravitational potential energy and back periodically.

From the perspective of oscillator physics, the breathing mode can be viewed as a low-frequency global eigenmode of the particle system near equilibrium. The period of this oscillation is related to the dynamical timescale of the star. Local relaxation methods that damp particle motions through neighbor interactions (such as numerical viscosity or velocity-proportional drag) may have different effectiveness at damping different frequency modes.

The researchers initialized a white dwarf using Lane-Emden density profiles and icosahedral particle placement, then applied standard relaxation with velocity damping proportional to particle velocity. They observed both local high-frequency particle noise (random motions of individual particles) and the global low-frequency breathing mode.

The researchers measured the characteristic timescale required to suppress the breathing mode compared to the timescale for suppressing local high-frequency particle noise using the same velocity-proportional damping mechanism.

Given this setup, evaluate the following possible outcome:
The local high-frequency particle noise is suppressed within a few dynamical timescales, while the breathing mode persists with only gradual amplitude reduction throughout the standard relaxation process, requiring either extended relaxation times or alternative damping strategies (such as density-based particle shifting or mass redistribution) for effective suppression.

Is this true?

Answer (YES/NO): YES